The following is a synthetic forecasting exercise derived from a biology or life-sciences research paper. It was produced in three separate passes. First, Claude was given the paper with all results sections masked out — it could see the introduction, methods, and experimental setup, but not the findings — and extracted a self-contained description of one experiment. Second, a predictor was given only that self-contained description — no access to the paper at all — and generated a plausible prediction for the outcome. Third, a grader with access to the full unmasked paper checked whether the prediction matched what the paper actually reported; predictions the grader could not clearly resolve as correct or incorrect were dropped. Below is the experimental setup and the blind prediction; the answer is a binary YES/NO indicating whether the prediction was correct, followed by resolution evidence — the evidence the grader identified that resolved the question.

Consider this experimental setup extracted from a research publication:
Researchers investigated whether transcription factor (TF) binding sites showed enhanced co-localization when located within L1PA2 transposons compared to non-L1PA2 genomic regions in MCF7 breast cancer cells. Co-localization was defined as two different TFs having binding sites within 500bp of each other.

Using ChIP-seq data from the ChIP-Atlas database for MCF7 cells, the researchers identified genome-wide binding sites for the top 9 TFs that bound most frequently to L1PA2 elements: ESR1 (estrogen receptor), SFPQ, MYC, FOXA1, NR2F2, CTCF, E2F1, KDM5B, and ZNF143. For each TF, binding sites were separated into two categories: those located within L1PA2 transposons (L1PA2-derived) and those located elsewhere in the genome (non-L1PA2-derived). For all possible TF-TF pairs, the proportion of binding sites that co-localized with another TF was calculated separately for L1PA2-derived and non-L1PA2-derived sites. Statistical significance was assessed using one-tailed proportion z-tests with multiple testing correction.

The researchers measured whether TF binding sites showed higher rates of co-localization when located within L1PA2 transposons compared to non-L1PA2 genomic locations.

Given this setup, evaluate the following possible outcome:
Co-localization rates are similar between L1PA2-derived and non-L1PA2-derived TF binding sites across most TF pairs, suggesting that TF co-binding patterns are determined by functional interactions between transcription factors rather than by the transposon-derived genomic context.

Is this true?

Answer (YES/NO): NO